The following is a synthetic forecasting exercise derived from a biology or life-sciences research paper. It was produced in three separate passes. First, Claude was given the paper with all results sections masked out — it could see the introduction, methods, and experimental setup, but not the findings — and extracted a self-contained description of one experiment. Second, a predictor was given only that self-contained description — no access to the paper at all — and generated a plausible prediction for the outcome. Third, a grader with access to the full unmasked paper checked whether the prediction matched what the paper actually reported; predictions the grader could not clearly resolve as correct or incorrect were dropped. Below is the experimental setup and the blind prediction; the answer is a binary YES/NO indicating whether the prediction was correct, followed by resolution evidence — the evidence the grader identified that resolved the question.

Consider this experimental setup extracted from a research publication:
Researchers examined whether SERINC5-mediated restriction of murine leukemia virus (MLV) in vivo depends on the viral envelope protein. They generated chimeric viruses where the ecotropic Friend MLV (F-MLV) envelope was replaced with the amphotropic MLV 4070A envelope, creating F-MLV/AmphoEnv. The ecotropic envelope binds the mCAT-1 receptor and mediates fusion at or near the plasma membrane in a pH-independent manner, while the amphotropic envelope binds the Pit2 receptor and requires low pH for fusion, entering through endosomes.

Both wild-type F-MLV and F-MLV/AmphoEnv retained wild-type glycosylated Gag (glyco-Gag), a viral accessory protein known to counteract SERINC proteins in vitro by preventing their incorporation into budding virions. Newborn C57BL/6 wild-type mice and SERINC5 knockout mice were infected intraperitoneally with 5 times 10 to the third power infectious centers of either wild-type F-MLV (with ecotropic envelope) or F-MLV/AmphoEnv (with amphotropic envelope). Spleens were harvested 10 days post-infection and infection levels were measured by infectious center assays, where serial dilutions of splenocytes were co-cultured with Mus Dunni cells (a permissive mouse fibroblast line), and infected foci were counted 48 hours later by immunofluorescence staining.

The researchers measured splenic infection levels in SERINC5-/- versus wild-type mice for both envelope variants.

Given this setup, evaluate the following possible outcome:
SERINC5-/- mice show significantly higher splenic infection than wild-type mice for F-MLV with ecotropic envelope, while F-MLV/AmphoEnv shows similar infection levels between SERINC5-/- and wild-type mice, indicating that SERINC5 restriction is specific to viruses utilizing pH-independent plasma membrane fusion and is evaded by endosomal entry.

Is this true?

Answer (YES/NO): NO